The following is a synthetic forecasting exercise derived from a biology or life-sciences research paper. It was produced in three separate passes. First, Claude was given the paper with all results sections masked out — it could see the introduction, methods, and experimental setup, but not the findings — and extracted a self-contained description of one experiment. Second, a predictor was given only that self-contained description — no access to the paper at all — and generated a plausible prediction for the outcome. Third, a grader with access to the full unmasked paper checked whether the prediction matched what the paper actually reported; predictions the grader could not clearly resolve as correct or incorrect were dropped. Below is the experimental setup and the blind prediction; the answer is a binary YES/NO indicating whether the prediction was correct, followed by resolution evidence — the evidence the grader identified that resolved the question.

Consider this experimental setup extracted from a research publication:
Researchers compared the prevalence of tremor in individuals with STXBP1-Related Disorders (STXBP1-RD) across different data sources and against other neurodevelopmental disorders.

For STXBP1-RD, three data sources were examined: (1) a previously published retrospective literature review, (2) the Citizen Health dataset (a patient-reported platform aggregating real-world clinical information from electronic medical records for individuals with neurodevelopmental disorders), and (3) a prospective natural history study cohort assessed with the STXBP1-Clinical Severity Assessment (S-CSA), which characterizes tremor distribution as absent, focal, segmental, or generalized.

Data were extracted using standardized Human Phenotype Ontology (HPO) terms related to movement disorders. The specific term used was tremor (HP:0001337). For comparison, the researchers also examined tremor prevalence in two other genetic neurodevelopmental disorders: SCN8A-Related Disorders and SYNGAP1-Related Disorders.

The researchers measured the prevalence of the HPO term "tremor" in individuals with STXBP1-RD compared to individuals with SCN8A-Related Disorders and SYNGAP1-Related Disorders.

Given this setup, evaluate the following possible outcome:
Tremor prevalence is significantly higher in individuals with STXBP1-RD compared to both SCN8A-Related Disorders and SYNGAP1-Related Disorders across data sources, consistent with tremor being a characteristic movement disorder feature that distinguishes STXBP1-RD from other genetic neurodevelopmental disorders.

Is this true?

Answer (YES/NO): YES